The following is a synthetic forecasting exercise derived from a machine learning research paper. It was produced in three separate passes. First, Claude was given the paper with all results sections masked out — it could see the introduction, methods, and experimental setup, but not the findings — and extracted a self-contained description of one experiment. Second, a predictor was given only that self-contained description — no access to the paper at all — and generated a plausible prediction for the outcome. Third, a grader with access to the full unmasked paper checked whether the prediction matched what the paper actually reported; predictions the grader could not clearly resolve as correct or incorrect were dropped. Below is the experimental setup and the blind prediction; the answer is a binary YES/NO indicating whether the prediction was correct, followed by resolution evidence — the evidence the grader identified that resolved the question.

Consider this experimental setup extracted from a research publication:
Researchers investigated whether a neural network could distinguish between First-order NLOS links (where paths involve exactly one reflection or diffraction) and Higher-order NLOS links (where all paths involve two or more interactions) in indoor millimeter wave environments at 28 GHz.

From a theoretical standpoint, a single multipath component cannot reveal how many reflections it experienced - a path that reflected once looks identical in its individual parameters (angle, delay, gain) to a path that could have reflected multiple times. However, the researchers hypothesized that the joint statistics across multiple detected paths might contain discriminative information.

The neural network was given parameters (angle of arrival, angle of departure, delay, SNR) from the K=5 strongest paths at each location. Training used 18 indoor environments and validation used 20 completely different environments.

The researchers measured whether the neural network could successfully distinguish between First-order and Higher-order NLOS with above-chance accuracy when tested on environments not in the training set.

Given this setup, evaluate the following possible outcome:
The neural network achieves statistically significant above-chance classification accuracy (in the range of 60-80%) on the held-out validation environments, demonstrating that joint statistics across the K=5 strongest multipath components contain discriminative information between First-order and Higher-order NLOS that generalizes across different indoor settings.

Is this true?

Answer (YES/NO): NO